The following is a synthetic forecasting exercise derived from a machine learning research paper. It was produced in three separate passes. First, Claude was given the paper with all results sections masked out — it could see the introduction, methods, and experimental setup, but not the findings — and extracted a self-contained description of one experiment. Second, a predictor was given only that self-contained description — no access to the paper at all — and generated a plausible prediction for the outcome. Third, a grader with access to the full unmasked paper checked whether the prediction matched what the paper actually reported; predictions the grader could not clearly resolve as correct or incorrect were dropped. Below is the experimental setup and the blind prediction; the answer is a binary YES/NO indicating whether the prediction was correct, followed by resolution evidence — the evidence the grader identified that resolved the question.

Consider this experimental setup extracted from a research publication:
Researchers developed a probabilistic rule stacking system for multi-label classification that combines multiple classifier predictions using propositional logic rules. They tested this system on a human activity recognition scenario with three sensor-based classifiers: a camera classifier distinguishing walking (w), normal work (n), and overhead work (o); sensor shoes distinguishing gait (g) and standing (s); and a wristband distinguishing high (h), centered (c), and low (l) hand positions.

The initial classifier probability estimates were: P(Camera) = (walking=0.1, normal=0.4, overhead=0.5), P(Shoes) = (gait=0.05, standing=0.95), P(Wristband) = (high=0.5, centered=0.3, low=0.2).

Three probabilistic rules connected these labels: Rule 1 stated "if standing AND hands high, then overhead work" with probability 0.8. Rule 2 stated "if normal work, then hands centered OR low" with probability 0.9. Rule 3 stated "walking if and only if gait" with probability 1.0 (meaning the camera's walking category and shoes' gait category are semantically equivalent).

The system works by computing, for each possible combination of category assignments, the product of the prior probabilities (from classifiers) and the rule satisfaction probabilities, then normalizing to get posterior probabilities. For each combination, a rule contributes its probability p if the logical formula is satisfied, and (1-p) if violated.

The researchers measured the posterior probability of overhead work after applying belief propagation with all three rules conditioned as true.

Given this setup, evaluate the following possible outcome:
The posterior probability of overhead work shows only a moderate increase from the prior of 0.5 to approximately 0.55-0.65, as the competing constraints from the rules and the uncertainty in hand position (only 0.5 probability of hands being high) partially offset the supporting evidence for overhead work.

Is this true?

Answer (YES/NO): NO